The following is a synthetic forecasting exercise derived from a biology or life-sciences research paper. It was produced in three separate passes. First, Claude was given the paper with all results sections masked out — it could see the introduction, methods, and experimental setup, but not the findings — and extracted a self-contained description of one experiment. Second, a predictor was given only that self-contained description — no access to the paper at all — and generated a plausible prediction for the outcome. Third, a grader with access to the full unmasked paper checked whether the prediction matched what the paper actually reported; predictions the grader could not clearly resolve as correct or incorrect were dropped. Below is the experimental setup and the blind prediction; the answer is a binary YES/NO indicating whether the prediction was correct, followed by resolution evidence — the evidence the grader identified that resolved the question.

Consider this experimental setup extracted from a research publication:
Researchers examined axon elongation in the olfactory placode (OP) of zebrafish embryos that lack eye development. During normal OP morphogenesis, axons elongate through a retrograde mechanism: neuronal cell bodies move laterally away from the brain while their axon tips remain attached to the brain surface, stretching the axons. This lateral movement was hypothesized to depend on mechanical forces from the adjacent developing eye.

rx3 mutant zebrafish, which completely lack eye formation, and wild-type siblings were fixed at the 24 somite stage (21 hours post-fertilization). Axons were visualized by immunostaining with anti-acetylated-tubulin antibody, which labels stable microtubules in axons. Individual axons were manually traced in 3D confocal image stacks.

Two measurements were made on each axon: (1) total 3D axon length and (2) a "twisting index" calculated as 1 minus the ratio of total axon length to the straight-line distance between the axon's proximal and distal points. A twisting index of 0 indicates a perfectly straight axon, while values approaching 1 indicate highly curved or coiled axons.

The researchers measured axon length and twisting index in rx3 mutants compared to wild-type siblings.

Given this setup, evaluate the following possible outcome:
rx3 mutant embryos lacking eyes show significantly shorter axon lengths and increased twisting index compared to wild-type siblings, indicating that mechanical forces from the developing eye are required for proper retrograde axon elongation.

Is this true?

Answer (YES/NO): YES